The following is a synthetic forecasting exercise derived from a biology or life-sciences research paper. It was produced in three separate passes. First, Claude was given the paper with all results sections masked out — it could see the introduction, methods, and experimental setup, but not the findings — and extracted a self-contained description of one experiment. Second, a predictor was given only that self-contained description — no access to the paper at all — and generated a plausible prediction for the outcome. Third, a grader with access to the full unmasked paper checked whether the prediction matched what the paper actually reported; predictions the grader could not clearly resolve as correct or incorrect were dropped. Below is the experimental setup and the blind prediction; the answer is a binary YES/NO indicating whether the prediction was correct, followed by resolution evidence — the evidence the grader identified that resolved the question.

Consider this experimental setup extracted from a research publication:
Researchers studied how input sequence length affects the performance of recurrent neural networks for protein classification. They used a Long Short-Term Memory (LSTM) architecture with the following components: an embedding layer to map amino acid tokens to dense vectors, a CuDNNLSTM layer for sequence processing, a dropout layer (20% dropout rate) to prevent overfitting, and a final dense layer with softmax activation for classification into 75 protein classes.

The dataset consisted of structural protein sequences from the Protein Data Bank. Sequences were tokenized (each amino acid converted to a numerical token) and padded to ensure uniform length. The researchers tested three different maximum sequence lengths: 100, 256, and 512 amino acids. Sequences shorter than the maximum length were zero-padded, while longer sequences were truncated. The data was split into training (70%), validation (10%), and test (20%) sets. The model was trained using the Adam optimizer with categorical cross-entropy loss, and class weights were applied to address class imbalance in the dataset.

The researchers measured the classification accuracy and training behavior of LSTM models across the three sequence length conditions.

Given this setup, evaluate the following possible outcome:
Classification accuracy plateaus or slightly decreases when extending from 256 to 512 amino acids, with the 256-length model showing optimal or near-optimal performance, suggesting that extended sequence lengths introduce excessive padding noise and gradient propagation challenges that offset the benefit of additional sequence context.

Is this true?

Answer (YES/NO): NO